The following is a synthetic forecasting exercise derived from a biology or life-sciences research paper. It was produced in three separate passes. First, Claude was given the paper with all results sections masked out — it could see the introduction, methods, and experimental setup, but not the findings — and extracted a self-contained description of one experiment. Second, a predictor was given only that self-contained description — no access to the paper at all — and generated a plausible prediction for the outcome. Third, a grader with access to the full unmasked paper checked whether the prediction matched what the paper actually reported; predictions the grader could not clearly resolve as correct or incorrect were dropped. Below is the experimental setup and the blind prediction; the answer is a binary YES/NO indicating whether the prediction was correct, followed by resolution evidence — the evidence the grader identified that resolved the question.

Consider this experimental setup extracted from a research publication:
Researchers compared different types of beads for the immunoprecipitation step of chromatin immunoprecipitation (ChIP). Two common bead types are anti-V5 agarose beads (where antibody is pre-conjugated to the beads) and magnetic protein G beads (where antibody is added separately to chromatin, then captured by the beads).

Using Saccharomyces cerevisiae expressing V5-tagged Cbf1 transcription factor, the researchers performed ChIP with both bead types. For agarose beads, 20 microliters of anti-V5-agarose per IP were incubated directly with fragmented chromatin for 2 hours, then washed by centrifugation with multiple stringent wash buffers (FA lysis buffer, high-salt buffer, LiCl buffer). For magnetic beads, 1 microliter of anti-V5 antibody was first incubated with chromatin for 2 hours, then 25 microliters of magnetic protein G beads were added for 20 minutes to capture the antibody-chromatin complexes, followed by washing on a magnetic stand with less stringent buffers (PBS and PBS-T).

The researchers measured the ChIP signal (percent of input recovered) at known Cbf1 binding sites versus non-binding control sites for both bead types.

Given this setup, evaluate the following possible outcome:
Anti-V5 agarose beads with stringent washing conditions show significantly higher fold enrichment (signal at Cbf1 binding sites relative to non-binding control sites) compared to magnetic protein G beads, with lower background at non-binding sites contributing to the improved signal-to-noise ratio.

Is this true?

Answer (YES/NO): NO